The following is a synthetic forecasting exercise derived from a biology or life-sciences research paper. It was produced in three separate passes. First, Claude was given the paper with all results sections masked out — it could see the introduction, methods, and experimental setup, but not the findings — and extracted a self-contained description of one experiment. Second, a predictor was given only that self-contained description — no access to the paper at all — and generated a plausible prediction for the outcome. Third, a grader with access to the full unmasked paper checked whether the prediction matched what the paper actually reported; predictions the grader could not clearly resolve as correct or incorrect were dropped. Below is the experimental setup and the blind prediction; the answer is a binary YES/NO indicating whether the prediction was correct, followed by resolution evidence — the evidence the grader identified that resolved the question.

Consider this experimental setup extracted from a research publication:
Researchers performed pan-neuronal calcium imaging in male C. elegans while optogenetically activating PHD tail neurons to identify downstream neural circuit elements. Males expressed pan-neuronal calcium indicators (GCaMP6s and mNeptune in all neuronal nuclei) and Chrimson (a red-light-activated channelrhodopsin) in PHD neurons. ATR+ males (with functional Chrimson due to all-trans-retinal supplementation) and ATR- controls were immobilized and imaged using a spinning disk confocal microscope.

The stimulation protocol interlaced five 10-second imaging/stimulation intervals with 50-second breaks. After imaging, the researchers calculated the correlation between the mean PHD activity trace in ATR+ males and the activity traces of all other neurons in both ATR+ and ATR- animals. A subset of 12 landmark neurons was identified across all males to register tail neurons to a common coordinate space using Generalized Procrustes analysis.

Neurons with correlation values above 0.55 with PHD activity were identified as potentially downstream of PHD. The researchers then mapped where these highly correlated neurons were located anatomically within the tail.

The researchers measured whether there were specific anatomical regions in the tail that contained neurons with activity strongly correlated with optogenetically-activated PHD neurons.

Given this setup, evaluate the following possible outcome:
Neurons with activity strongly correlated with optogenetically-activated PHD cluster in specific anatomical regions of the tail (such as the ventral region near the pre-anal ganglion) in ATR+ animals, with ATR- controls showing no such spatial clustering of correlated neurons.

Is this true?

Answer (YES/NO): YES